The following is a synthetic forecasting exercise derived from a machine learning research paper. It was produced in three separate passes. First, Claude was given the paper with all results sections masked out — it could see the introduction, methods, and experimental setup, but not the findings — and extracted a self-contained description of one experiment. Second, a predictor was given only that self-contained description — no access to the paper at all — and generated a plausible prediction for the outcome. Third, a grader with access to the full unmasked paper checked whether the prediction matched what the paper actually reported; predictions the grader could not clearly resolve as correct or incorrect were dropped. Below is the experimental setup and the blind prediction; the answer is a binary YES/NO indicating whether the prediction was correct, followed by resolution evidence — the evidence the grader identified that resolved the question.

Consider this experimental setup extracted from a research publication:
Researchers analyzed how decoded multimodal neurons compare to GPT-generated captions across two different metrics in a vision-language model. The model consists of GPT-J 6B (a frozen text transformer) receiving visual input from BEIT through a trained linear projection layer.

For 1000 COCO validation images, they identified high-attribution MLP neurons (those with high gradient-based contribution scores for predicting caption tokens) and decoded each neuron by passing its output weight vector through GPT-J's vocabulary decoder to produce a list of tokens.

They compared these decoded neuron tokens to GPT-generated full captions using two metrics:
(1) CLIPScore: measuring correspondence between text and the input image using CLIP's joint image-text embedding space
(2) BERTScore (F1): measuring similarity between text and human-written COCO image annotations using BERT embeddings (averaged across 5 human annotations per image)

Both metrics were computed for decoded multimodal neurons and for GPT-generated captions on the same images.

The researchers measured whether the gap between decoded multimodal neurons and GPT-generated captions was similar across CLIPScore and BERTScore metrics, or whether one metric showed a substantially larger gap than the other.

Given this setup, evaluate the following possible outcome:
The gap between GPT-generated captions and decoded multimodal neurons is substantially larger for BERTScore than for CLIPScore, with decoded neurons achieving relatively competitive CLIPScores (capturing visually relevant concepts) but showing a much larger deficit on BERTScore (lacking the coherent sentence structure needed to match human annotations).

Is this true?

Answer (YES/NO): YES